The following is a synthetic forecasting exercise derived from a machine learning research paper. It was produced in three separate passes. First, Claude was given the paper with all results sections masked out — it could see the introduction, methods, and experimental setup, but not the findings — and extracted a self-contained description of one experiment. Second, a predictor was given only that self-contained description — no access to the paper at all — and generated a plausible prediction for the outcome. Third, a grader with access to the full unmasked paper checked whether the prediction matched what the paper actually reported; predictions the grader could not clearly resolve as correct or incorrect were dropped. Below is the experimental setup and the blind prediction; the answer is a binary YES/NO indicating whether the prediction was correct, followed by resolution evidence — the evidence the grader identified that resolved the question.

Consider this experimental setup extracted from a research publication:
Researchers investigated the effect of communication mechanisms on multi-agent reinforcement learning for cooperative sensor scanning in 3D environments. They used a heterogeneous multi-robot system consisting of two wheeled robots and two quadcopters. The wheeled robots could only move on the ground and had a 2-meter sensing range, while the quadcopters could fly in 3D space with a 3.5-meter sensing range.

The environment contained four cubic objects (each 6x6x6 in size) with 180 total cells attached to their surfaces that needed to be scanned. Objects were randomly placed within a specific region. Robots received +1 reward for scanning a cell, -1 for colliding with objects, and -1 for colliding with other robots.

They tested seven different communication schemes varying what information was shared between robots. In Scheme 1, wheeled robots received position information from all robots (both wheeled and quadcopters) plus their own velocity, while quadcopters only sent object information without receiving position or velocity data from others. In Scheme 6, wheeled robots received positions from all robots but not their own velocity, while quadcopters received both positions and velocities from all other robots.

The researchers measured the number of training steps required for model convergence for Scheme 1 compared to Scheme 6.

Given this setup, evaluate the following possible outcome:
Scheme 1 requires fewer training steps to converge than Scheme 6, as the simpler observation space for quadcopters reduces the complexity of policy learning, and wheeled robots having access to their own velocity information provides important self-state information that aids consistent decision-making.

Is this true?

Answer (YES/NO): YES